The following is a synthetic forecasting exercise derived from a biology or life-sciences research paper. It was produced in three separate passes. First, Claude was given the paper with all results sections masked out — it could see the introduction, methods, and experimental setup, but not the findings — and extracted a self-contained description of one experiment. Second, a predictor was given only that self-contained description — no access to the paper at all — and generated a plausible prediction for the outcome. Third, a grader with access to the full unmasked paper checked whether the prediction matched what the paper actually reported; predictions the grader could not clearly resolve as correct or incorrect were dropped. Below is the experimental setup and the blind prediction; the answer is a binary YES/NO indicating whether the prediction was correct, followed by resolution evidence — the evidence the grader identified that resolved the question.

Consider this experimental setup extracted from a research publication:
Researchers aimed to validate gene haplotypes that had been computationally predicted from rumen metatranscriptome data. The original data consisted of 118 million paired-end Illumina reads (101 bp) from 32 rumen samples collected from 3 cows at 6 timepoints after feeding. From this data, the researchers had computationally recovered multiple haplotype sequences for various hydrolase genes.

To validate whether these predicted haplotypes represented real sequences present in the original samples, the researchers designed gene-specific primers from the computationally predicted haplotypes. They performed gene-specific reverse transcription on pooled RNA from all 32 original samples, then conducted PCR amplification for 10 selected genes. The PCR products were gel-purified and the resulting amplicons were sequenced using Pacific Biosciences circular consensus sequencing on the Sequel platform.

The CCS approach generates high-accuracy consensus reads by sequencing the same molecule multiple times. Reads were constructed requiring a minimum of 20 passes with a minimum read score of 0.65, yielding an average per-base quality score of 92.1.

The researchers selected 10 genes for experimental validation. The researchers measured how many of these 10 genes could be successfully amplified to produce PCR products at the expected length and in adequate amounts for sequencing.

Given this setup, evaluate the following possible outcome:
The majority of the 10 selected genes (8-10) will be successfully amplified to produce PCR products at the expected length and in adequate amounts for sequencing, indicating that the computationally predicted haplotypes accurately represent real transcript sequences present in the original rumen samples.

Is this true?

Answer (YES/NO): NO